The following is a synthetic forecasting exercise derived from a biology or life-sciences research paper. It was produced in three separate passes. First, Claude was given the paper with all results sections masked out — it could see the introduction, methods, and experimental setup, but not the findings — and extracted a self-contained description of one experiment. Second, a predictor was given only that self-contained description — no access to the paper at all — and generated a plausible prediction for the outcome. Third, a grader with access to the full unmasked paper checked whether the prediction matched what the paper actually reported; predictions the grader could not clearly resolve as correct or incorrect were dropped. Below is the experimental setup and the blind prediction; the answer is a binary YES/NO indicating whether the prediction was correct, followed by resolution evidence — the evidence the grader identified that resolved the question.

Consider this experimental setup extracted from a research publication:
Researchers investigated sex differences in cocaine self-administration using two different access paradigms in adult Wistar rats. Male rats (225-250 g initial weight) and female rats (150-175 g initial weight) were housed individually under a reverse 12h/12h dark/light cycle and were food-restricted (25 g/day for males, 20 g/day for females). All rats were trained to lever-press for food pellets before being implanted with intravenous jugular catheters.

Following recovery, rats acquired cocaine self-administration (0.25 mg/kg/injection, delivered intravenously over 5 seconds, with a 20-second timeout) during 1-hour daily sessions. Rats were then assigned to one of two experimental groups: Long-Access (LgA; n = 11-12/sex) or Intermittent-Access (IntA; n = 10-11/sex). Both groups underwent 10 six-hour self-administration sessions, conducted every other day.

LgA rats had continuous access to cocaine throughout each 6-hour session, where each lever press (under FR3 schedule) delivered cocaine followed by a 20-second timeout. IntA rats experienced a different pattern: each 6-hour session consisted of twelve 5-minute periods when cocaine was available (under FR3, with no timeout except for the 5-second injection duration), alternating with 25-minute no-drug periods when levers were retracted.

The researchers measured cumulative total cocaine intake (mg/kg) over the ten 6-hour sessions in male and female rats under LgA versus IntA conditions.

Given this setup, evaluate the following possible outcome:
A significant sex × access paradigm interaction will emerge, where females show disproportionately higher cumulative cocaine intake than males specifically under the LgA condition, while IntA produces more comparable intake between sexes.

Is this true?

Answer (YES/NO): YES